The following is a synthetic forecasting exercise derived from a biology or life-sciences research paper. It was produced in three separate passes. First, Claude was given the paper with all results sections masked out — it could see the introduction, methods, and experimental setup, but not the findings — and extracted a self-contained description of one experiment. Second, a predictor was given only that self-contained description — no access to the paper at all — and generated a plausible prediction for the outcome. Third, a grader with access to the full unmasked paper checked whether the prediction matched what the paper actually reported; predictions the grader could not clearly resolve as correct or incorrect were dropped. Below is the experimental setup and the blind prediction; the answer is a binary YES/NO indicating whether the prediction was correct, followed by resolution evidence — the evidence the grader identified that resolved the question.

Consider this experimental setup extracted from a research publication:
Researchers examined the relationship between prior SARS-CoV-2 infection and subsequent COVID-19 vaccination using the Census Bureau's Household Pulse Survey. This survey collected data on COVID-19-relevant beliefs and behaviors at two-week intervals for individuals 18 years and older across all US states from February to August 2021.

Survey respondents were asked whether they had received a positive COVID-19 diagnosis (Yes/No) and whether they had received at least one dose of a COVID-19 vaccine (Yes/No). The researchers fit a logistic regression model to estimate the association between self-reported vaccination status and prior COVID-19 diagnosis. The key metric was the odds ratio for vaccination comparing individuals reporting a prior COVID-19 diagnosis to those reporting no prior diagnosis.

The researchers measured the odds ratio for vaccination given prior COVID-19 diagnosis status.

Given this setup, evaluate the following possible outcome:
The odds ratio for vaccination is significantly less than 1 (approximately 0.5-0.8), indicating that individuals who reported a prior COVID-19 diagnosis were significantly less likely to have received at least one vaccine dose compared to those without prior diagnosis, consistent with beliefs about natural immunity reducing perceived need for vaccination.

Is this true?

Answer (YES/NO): YES